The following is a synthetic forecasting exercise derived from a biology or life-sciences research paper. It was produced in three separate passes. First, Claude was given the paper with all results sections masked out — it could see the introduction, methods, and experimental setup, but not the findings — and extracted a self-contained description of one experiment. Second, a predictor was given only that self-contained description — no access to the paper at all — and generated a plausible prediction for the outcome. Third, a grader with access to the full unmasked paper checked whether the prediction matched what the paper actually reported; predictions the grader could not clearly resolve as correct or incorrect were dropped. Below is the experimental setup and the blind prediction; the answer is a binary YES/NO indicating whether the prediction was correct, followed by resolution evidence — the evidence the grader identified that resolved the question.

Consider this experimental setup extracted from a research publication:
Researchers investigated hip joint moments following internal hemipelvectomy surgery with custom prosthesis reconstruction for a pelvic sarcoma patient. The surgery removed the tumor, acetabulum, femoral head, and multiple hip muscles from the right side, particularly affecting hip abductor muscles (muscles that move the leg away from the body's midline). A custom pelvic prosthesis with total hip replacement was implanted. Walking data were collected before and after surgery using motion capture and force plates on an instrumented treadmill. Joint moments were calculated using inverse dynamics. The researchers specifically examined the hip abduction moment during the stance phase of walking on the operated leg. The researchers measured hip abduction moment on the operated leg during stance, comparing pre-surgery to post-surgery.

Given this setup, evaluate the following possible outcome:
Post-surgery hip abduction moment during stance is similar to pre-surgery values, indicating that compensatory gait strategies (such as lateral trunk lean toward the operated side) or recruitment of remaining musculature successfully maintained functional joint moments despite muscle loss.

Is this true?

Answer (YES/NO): NO